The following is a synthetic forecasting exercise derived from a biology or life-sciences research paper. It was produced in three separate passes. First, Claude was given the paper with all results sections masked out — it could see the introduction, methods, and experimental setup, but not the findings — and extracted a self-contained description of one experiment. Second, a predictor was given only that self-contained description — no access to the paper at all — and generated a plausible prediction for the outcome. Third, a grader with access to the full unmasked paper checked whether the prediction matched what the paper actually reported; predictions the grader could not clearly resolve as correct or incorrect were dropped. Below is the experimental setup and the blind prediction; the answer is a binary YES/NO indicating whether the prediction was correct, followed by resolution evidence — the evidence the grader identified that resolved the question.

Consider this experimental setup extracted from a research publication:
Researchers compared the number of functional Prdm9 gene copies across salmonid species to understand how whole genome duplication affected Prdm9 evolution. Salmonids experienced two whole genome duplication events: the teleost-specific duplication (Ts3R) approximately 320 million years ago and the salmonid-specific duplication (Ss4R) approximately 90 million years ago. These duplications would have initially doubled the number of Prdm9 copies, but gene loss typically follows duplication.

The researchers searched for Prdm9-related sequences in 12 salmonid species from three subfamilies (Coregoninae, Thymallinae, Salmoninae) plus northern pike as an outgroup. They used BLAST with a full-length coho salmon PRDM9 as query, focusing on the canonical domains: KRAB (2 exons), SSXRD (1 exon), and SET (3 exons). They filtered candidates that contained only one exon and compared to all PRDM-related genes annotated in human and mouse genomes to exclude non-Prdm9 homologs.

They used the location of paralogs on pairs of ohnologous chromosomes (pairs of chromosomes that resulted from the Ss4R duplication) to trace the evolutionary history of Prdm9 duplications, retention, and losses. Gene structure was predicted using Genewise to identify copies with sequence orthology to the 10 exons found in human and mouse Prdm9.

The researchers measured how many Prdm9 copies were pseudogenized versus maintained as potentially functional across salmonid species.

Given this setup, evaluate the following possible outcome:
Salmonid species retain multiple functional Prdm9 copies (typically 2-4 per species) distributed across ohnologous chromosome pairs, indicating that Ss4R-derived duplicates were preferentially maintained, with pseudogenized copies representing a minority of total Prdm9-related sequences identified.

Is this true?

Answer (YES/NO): NO